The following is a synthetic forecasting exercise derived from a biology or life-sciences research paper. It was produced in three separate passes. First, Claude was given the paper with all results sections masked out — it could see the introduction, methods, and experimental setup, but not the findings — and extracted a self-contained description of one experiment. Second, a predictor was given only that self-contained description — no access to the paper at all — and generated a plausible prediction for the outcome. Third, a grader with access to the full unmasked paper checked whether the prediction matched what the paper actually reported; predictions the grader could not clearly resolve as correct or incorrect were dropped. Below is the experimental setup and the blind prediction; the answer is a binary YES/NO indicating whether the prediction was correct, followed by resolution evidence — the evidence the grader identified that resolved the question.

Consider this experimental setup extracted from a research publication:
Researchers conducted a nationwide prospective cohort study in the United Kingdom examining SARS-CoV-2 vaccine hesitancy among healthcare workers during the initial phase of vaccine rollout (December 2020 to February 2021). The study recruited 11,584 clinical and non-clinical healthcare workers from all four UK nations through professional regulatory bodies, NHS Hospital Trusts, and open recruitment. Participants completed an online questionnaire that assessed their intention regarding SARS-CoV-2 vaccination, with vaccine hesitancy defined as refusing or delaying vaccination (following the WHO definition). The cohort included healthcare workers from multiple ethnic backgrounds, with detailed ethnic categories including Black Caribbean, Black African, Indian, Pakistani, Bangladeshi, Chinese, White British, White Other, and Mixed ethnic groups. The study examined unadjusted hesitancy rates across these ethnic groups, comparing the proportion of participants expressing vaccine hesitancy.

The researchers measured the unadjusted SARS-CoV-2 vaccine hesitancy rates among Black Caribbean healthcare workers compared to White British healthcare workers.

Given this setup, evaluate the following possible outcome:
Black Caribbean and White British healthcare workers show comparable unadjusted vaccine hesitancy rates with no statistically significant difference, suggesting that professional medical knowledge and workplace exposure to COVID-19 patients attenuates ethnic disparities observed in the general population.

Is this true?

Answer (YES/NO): NO